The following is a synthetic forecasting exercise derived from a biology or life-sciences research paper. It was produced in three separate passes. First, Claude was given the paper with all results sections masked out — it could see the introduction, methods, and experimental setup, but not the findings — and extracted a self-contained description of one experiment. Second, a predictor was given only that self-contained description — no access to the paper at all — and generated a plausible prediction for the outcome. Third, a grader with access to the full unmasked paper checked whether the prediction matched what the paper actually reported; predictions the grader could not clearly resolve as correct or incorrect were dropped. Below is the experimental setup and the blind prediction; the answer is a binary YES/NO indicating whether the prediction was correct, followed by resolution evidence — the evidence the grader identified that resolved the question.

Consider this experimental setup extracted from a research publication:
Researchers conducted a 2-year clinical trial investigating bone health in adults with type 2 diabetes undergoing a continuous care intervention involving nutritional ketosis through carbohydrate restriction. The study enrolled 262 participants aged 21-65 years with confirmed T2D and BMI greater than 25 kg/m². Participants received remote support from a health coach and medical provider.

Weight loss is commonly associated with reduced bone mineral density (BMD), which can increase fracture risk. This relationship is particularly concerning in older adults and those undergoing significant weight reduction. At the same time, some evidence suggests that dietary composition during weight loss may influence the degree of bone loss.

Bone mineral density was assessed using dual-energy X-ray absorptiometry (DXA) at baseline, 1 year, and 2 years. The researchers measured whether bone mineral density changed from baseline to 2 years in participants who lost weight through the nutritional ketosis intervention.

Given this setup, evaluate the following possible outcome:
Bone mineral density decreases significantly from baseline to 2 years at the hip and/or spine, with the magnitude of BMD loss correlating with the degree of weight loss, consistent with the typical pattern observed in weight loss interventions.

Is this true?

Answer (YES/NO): NO